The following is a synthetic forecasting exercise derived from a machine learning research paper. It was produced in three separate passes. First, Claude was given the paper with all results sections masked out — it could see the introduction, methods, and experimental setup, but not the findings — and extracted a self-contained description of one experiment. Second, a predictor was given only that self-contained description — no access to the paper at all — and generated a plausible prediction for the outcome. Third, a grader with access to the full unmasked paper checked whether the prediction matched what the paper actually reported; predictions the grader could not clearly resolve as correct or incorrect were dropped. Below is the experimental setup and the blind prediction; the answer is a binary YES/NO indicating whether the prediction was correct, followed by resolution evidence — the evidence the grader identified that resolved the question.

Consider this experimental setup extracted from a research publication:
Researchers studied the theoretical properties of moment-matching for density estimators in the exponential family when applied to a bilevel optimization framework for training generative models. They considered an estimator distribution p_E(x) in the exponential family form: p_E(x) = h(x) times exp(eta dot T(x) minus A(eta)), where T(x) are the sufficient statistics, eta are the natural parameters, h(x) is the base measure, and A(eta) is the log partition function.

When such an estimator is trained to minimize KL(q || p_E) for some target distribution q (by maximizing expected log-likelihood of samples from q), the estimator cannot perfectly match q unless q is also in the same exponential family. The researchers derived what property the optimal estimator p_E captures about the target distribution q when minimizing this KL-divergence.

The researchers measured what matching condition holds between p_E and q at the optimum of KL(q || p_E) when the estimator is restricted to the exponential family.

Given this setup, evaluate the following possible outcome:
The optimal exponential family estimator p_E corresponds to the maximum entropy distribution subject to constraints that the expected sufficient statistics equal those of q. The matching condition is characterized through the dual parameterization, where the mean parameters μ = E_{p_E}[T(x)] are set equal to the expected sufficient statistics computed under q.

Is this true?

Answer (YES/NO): NO